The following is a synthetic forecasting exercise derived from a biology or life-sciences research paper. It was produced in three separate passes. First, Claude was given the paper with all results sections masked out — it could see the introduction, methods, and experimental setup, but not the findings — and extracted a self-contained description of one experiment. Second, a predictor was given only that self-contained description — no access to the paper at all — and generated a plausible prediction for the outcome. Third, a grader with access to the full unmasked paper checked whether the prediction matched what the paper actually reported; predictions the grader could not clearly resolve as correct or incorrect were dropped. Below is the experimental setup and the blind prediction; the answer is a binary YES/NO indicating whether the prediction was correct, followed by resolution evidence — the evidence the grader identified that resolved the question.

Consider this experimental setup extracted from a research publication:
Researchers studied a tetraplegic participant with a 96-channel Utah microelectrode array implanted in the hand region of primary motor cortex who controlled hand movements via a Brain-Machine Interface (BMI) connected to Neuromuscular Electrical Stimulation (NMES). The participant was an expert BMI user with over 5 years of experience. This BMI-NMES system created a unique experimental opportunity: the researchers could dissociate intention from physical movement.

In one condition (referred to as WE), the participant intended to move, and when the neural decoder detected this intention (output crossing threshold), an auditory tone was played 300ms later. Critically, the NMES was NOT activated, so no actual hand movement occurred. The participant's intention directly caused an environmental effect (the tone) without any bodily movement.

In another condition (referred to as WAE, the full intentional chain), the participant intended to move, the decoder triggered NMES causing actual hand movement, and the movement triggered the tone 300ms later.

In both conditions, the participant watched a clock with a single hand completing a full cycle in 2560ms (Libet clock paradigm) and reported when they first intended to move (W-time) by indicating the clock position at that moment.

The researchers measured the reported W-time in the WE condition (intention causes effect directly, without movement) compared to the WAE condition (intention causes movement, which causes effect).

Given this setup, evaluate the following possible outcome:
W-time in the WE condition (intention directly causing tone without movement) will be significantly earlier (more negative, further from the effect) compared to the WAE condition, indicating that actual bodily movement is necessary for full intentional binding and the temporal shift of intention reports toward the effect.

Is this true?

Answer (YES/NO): YES